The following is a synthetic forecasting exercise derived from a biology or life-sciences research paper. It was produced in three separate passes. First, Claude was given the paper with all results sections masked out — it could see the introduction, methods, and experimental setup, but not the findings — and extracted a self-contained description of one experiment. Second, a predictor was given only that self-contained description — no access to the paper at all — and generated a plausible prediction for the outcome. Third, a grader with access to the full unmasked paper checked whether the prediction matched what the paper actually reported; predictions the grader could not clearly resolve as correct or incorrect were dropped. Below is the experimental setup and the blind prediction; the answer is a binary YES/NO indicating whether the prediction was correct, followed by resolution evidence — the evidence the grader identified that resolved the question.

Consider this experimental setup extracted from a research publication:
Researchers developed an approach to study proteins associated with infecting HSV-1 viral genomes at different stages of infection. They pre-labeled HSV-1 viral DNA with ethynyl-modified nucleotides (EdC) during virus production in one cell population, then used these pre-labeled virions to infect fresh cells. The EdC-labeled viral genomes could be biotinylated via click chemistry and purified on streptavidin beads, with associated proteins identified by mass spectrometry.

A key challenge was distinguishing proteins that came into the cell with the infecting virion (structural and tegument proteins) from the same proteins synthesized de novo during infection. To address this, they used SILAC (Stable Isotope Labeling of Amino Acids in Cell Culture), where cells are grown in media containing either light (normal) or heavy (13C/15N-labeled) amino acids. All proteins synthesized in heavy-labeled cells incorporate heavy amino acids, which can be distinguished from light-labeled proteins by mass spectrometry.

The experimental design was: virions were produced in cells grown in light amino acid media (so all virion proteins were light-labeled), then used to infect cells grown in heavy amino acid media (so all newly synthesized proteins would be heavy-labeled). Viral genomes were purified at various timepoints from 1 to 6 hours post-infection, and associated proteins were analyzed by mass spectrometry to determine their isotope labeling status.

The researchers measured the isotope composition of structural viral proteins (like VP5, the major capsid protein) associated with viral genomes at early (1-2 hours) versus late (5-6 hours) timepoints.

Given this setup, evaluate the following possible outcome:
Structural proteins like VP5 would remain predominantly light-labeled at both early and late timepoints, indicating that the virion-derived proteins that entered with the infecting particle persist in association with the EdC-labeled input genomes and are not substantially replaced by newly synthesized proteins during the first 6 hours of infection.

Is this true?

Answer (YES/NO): NO